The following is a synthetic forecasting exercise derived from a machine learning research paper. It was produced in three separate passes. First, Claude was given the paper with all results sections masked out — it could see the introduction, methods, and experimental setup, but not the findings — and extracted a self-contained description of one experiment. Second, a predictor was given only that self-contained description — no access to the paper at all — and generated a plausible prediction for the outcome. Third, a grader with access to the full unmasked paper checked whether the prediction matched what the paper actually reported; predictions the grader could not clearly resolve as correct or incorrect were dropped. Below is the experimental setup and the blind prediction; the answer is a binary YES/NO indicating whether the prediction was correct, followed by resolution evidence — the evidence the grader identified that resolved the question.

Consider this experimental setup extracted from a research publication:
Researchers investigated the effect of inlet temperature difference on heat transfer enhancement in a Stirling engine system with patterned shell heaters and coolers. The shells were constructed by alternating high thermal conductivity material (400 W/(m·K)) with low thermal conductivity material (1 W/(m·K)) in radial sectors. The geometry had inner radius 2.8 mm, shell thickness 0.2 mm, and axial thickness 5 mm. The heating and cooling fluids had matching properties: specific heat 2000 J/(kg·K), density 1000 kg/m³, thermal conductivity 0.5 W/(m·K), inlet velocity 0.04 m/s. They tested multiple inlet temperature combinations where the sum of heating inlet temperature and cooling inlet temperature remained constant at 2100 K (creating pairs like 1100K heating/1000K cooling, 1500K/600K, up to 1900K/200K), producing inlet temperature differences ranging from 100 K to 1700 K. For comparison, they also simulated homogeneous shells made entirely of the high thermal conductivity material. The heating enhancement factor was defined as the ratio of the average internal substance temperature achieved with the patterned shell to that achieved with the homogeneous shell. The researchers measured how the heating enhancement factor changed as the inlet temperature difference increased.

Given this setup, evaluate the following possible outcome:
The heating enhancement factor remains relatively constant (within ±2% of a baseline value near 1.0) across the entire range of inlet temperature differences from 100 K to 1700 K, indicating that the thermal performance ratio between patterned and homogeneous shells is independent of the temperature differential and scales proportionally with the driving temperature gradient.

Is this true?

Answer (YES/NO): NO